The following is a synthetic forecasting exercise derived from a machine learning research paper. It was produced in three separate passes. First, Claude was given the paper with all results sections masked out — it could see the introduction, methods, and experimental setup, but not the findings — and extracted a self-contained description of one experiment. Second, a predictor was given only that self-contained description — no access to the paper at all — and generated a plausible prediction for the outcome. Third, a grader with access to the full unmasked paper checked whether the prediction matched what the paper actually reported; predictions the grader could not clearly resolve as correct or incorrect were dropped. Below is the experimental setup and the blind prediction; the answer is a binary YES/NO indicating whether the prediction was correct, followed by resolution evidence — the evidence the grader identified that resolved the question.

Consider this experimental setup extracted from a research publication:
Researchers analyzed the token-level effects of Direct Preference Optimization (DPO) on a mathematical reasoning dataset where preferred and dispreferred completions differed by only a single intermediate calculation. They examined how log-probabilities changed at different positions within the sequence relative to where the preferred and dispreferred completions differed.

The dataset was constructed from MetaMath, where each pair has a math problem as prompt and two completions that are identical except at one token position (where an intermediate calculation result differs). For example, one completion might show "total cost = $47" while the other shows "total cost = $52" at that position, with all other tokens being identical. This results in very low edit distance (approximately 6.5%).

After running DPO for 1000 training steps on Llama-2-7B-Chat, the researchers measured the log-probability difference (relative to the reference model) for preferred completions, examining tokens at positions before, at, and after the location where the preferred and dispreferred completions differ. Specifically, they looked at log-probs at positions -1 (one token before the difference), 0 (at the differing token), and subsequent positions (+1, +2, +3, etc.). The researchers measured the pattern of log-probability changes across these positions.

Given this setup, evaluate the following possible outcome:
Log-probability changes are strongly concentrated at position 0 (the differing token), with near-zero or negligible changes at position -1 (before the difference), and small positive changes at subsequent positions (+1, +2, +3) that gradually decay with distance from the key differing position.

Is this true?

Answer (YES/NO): NO